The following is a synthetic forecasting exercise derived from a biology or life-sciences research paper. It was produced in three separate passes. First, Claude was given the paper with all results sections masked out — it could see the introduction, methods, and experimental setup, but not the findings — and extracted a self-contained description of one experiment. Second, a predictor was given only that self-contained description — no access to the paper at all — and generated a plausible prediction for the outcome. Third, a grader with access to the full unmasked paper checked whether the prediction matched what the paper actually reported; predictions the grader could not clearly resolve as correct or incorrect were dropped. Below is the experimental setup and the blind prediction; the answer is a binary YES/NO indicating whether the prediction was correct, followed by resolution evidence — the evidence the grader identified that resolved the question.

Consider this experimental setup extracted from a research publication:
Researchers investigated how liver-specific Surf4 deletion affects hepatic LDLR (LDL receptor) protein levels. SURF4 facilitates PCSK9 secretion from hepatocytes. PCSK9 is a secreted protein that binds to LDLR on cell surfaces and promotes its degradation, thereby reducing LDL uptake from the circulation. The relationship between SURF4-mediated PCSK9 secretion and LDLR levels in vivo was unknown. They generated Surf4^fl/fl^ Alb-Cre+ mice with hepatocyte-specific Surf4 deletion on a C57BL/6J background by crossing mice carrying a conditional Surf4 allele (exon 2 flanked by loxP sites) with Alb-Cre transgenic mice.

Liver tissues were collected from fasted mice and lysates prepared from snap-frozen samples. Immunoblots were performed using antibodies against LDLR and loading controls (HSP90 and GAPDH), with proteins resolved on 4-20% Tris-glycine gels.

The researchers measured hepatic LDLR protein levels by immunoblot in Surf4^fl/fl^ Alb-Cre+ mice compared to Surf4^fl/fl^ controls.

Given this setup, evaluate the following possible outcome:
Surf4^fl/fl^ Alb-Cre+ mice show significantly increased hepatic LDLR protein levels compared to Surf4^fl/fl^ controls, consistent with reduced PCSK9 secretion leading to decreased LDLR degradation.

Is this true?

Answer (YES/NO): YES